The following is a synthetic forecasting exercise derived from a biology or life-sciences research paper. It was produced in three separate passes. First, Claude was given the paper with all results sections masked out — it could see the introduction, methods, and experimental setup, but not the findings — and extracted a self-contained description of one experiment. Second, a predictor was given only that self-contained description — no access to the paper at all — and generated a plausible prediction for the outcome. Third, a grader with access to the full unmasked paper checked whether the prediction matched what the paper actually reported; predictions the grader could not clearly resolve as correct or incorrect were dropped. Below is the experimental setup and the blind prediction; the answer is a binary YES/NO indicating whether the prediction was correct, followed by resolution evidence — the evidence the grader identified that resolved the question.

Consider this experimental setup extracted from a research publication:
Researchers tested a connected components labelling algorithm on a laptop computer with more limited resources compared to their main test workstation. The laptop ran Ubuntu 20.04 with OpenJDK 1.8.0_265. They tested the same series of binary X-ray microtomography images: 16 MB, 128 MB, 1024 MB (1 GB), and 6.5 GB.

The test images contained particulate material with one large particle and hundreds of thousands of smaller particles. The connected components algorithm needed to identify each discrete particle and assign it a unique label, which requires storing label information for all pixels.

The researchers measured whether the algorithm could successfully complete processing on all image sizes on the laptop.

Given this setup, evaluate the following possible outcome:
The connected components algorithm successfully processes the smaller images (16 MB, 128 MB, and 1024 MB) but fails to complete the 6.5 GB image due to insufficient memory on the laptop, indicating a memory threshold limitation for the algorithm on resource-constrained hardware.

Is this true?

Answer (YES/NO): YES